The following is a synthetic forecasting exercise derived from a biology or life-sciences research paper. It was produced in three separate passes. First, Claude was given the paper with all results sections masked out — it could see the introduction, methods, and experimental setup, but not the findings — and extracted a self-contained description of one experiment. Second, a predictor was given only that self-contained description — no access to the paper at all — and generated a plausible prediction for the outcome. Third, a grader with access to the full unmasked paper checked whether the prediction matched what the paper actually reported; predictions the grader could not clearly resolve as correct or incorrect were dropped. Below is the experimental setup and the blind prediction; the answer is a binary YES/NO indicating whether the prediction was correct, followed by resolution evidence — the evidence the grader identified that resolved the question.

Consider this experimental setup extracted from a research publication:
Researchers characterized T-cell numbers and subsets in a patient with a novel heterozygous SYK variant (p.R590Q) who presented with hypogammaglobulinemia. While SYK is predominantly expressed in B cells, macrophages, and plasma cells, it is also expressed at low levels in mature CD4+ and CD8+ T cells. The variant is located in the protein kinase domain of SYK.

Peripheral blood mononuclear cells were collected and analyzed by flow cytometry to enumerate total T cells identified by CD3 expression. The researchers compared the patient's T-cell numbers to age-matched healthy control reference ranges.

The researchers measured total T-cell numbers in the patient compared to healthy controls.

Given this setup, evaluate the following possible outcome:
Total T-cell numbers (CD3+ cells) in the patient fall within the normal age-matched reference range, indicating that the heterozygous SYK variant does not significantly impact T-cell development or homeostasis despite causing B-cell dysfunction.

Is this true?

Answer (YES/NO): YES